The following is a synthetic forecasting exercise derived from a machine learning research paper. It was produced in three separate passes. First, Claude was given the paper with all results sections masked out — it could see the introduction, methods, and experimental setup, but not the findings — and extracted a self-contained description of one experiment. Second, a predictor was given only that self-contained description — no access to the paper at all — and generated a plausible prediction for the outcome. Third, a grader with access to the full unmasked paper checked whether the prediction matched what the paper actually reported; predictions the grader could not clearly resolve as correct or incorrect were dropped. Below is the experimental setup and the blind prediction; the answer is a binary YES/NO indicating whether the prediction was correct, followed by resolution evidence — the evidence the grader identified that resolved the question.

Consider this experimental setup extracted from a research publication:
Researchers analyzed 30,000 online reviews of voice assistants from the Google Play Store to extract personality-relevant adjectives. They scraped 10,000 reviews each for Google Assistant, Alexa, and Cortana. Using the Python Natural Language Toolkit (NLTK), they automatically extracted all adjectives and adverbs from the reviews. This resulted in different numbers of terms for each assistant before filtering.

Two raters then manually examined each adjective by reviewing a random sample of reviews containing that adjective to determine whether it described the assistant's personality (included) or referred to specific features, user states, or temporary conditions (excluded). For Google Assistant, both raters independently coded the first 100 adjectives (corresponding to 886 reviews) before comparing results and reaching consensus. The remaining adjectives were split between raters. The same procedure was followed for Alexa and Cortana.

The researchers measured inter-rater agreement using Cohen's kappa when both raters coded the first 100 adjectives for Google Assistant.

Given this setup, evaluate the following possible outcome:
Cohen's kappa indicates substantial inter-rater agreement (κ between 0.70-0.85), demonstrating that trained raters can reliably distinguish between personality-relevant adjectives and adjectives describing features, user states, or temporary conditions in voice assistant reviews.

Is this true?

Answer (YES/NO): YES